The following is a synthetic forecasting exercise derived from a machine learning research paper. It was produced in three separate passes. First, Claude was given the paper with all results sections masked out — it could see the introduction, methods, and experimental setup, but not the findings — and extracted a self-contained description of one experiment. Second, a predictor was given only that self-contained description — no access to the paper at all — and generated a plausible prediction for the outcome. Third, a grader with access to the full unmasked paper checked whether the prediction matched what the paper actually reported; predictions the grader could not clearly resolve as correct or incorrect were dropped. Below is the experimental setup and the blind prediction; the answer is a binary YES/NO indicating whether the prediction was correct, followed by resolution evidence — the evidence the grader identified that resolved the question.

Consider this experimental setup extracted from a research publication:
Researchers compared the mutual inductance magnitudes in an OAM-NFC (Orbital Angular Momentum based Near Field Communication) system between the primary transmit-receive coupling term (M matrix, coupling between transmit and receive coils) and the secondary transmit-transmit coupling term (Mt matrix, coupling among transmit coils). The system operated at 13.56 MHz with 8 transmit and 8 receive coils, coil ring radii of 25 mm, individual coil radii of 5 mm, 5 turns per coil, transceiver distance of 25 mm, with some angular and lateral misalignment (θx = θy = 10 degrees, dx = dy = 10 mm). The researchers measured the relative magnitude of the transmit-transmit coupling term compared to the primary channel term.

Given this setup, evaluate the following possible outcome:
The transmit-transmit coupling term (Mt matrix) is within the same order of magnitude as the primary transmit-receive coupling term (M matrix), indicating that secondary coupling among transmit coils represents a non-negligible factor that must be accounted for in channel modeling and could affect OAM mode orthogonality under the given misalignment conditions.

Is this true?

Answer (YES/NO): NO